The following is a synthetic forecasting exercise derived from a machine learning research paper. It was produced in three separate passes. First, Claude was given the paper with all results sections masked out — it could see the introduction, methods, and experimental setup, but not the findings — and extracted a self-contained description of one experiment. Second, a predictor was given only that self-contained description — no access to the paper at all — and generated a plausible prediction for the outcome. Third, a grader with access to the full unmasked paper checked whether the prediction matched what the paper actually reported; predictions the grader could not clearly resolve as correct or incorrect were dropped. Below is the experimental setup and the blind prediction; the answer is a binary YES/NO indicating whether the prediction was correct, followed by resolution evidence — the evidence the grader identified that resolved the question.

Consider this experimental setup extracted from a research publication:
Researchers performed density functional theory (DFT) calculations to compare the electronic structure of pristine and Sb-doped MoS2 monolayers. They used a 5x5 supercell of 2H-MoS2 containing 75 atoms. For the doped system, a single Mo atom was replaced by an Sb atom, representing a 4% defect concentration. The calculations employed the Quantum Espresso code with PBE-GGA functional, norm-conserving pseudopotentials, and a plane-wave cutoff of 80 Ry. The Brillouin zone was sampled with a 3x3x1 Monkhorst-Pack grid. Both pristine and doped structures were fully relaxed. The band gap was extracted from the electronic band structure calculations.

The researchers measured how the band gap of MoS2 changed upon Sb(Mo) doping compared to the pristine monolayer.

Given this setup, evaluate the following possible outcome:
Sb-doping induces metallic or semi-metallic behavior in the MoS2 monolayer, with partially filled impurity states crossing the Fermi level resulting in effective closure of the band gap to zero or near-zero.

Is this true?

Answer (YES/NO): NO